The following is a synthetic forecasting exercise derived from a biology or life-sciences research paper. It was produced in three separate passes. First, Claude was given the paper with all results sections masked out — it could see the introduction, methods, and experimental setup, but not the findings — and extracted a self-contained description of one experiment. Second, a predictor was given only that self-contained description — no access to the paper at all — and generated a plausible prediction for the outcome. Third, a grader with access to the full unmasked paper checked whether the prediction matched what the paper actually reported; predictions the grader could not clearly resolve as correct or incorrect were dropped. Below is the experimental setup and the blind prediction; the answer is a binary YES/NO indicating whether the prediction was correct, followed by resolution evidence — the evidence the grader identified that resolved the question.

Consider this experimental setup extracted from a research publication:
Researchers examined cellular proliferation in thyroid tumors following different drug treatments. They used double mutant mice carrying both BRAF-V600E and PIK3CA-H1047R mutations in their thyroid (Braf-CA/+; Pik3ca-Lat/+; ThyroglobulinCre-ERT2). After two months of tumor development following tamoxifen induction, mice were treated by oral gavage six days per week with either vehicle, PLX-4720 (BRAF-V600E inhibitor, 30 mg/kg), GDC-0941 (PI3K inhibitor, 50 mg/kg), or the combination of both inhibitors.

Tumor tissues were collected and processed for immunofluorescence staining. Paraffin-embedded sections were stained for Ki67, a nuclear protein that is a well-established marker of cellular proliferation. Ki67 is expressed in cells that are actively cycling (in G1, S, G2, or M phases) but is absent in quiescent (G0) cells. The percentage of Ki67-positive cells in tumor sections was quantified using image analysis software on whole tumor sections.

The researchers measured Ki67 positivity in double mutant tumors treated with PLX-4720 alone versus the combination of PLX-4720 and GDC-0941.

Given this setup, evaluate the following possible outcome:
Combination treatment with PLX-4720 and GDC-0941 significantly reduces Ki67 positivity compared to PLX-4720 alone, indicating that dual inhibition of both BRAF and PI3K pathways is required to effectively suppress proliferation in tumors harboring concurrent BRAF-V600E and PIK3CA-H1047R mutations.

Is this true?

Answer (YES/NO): YES